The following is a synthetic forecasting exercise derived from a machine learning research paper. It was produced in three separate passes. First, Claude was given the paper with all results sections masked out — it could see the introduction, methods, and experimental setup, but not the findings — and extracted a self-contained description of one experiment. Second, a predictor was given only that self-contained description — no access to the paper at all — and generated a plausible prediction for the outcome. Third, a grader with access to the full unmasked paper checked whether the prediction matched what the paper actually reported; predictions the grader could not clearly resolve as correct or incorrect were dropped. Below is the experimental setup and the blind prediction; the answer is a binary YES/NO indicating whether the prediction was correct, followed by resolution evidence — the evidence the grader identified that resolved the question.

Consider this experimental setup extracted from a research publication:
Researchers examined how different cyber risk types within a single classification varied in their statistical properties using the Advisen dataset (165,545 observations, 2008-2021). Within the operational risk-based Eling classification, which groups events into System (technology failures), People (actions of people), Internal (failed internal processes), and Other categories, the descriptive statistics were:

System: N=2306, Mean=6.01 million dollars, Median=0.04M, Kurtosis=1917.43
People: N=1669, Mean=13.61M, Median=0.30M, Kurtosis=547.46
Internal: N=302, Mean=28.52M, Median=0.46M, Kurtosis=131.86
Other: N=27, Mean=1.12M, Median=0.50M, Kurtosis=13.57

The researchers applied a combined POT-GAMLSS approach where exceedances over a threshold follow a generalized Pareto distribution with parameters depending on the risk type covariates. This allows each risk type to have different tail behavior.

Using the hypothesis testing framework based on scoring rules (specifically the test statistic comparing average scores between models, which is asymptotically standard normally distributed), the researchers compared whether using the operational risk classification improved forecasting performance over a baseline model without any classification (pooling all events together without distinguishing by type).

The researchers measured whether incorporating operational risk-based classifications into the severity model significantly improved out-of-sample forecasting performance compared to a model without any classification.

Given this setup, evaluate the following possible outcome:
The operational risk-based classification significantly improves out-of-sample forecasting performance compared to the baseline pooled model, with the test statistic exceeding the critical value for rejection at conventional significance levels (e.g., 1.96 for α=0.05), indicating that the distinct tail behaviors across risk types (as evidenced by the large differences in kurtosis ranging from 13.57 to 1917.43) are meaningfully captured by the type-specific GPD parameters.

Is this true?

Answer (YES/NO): NO